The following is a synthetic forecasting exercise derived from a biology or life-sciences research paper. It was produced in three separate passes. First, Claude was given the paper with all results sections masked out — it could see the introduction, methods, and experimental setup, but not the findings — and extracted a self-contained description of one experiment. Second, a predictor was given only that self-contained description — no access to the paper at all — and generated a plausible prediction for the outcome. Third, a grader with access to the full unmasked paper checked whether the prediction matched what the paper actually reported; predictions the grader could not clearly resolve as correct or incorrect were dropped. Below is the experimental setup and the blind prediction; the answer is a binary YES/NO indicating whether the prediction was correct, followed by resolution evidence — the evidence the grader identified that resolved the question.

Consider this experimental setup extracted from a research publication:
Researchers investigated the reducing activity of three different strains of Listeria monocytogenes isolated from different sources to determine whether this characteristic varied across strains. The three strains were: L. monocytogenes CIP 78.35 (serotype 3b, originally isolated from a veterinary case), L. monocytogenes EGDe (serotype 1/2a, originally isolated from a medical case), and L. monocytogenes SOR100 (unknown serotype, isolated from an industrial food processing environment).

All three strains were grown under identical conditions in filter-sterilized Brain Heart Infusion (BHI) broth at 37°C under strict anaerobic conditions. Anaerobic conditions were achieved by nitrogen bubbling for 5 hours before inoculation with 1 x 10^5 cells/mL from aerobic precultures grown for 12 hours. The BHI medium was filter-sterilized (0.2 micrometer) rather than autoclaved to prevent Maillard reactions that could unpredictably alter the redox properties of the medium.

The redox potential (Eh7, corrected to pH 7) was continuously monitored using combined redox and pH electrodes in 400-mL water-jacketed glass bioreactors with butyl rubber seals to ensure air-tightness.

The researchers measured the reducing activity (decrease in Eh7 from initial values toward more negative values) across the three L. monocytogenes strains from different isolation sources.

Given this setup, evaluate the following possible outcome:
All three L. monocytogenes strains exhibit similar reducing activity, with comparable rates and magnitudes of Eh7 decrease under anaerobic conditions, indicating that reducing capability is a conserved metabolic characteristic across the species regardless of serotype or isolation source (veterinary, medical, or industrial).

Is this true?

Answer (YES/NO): YES